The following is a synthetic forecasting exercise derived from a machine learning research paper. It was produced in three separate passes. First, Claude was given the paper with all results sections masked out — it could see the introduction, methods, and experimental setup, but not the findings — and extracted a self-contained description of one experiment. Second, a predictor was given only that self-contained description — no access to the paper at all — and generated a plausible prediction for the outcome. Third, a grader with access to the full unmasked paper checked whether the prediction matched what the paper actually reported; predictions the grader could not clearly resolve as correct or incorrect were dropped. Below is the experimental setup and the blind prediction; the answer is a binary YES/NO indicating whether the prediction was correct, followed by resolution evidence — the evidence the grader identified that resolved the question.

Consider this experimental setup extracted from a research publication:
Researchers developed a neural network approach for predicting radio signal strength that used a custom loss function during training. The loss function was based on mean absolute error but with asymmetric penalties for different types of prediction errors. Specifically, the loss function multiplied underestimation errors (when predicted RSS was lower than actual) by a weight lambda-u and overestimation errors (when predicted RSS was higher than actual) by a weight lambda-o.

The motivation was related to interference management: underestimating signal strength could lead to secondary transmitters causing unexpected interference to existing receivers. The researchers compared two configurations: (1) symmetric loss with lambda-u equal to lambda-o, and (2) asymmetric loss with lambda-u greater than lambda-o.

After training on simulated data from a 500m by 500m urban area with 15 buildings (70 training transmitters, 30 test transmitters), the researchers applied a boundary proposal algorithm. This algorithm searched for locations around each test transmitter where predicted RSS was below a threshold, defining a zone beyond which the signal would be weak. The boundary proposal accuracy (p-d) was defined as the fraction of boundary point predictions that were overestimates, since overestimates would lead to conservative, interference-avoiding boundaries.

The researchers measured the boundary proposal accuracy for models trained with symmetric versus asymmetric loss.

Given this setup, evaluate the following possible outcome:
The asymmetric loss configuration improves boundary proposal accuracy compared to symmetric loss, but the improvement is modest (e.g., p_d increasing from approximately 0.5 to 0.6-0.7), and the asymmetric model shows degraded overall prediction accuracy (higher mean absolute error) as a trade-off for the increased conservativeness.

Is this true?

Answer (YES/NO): NO